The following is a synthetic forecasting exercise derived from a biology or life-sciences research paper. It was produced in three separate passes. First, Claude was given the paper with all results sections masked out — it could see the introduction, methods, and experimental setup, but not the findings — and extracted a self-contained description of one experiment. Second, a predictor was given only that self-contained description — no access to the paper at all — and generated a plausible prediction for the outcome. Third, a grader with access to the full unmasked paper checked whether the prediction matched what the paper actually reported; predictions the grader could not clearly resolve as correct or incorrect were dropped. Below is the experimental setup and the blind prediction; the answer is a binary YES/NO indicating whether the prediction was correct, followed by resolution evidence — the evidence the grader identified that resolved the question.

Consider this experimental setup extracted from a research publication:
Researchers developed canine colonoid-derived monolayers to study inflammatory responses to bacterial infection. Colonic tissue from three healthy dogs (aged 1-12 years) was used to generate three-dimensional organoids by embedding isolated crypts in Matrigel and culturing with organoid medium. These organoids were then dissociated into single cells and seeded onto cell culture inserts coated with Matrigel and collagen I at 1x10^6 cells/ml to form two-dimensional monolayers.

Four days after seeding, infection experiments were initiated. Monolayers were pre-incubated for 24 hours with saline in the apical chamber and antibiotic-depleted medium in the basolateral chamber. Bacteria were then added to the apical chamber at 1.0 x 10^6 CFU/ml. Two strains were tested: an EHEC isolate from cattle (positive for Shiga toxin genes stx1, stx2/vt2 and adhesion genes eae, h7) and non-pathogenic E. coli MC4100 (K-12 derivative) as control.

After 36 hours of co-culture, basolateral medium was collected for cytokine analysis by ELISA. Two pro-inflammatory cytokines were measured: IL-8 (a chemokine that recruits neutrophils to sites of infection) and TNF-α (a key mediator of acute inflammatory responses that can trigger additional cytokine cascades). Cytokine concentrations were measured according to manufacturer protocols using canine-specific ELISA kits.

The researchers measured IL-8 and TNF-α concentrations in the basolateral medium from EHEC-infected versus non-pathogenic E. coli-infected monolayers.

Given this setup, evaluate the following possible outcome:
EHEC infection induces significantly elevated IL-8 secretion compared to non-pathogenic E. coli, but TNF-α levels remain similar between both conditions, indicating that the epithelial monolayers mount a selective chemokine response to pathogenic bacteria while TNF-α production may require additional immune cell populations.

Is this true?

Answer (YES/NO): NO